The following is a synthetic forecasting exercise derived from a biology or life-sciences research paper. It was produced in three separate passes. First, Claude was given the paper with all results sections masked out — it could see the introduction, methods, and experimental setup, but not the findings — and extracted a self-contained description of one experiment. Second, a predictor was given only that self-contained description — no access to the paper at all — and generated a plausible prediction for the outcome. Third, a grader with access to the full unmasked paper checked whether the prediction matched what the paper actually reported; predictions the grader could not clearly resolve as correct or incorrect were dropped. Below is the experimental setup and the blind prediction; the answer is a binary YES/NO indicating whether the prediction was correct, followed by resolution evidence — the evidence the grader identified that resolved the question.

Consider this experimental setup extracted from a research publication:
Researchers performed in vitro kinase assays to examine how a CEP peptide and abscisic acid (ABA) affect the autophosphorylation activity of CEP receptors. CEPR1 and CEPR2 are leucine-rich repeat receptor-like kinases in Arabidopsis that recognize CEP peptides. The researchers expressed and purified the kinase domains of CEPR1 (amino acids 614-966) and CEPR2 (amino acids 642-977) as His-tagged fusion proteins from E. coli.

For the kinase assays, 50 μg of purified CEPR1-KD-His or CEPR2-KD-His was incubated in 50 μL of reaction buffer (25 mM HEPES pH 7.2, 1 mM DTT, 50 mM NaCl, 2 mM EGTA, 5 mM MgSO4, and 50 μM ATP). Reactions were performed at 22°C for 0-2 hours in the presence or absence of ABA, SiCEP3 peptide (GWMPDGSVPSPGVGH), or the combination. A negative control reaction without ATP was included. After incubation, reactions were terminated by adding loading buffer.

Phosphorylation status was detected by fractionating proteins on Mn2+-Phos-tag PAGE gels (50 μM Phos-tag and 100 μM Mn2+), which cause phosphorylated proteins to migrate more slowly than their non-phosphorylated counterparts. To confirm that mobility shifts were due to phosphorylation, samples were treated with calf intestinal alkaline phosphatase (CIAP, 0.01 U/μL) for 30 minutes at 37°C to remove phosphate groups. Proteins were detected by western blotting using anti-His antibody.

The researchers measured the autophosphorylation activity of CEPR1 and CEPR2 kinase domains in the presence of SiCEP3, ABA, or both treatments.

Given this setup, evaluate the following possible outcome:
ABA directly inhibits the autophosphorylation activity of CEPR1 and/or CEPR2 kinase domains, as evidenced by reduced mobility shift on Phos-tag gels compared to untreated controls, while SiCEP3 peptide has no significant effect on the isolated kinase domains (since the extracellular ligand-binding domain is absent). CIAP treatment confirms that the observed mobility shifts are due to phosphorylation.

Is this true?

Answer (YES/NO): NO